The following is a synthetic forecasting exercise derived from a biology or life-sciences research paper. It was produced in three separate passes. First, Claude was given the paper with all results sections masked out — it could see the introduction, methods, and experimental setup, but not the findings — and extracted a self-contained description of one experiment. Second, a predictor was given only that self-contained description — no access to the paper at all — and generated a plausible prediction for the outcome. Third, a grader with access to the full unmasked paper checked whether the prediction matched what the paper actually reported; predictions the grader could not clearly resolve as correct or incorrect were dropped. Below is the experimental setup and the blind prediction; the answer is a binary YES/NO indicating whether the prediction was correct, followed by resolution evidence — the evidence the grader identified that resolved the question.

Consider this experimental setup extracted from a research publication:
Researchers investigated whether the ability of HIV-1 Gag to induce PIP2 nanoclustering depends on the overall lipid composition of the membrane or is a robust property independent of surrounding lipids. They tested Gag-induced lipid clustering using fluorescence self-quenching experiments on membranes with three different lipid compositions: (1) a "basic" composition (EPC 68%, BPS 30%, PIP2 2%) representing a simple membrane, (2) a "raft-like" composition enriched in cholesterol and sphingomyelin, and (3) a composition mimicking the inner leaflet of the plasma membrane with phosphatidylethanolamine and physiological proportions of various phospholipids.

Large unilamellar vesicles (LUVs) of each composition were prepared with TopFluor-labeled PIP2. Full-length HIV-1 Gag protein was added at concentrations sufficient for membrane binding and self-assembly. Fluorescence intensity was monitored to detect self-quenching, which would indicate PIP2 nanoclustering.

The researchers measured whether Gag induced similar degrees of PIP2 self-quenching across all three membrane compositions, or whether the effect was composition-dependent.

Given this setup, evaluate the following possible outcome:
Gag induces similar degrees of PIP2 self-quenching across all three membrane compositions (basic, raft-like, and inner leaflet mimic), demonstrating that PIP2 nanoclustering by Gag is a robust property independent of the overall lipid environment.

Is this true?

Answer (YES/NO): YES